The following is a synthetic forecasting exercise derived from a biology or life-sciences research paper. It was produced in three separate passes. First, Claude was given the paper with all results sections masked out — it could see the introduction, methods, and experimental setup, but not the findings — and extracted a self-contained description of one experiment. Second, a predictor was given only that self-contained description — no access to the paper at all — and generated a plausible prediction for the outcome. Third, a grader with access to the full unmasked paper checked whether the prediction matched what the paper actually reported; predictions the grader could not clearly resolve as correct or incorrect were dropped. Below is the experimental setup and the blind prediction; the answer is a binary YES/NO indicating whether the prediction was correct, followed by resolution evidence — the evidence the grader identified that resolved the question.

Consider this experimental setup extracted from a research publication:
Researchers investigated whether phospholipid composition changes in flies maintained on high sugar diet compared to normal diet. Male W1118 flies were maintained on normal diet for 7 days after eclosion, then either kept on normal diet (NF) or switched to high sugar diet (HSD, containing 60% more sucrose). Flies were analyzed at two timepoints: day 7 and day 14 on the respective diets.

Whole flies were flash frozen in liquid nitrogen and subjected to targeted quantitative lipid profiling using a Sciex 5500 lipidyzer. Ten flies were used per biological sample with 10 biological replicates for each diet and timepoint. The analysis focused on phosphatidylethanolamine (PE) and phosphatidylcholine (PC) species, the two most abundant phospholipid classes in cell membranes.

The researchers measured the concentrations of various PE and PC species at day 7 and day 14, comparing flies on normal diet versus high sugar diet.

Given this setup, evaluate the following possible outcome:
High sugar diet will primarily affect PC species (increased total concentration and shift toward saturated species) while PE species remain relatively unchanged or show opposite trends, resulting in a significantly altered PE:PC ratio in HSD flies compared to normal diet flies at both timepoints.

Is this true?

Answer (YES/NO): NO